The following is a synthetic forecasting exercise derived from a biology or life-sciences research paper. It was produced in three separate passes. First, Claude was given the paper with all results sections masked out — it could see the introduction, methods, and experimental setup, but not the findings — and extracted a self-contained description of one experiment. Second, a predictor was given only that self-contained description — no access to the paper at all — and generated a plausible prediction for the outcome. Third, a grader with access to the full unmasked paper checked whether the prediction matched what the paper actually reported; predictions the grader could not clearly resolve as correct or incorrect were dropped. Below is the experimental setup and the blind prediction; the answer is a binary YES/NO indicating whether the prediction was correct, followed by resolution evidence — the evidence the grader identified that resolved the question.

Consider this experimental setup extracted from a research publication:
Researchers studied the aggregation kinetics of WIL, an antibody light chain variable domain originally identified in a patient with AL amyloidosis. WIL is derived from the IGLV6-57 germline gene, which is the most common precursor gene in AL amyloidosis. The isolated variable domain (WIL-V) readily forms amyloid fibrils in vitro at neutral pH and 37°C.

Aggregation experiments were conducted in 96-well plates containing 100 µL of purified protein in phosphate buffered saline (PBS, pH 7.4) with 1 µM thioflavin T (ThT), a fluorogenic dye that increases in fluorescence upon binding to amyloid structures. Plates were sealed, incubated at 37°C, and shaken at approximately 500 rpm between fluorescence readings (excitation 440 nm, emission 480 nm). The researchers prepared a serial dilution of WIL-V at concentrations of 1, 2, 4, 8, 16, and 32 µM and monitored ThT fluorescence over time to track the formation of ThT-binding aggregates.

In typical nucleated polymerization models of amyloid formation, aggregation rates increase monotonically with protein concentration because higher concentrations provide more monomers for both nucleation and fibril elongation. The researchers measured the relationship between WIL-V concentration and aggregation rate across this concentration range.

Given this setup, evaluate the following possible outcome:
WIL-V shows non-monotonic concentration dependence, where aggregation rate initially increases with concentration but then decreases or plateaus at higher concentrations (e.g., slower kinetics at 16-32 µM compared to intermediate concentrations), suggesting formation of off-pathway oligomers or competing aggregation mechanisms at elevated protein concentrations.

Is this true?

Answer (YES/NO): YES